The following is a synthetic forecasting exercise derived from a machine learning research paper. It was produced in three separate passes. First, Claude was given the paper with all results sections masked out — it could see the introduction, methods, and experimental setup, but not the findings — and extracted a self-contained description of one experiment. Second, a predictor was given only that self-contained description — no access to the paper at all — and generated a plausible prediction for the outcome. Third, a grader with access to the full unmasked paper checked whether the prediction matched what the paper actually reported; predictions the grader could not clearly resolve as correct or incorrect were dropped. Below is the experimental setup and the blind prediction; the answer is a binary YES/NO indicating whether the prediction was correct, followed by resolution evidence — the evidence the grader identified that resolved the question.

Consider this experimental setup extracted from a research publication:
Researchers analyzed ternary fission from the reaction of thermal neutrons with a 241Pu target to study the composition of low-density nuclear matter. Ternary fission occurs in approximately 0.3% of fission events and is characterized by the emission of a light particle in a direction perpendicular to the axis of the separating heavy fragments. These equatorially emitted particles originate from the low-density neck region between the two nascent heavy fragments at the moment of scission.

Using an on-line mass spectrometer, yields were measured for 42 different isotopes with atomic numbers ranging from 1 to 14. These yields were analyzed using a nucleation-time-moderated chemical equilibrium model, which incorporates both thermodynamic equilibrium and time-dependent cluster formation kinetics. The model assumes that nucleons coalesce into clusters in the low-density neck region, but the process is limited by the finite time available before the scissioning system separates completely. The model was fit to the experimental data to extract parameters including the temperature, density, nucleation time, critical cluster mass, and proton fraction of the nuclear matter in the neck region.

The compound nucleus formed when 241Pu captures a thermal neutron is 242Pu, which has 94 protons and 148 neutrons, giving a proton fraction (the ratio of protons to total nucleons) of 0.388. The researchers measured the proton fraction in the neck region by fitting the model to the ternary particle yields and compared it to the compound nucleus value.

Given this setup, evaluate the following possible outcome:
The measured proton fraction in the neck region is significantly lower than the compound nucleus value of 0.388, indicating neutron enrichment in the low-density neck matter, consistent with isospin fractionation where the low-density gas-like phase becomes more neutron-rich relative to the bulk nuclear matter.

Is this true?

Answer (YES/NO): YES